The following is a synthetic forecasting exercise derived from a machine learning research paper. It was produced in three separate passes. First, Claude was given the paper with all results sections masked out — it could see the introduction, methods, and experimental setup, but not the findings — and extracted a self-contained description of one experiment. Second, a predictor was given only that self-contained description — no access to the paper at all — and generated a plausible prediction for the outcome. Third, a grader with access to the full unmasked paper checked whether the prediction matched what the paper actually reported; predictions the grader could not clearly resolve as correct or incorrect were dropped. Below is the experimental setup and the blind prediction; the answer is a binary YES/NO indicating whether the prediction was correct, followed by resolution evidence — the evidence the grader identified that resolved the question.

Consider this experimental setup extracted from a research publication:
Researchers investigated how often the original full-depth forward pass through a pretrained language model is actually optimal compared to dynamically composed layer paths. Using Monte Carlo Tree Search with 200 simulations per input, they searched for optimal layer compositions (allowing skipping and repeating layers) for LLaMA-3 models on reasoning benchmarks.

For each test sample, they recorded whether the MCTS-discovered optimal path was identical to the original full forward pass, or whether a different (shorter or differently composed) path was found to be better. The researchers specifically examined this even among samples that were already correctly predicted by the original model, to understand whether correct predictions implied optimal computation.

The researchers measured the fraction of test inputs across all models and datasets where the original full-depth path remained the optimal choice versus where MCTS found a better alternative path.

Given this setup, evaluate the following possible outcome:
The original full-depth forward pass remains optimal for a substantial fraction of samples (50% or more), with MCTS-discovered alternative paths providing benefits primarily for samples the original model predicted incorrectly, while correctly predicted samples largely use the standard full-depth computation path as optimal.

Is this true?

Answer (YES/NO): NO